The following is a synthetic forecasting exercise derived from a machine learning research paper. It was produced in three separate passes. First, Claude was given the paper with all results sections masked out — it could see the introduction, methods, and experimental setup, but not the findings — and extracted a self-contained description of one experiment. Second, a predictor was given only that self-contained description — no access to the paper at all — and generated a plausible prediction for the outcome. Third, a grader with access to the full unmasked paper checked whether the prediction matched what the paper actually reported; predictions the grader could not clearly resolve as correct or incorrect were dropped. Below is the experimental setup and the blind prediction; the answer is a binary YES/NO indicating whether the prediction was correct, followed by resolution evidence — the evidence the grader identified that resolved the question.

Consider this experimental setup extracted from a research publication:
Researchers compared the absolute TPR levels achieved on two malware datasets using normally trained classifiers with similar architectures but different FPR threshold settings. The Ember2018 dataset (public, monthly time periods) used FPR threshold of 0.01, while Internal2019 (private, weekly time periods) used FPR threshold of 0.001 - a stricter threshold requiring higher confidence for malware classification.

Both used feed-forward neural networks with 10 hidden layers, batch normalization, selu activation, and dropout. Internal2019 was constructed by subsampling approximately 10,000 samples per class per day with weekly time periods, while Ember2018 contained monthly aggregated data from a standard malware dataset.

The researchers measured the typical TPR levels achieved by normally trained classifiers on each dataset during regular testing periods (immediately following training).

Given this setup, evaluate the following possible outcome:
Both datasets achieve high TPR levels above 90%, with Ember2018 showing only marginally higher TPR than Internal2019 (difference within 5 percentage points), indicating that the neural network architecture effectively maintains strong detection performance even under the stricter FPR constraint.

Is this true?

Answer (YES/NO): NO